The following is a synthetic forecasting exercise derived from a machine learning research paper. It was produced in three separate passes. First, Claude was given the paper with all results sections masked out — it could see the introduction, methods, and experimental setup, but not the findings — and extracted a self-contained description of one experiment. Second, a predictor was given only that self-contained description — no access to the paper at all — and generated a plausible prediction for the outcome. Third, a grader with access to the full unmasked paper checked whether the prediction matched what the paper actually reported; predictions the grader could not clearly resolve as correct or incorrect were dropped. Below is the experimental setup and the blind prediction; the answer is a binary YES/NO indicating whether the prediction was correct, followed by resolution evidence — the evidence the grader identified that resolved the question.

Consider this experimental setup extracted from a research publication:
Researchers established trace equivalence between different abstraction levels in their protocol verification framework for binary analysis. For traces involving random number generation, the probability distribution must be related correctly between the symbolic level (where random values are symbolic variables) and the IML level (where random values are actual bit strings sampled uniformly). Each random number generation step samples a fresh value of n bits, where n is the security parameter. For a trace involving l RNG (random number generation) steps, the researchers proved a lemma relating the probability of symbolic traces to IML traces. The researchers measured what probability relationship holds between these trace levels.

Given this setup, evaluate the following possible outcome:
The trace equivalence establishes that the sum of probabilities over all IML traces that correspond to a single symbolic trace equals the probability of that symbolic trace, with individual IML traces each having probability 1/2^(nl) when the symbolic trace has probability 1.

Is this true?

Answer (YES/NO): NO